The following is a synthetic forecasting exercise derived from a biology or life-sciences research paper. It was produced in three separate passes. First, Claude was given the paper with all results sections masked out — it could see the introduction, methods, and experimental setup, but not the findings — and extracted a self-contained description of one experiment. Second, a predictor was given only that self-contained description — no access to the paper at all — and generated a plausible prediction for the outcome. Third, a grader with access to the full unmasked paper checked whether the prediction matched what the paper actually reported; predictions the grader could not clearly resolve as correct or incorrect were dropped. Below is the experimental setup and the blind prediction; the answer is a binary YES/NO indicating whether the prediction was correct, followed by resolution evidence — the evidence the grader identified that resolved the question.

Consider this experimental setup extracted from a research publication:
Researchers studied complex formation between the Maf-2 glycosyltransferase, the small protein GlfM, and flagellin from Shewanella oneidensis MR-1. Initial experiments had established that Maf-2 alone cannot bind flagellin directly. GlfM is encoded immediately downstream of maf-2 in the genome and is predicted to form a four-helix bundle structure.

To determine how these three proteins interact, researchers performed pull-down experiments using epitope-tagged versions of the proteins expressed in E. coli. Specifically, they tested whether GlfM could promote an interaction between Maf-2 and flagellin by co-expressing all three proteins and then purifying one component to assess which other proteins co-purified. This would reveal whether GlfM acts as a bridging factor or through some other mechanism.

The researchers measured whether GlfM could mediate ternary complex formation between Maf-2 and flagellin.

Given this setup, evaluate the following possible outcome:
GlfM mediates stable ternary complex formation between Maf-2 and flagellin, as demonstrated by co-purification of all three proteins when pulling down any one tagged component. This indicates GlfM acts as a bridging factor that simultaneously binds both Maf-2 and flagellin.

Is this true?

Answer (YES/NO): NO